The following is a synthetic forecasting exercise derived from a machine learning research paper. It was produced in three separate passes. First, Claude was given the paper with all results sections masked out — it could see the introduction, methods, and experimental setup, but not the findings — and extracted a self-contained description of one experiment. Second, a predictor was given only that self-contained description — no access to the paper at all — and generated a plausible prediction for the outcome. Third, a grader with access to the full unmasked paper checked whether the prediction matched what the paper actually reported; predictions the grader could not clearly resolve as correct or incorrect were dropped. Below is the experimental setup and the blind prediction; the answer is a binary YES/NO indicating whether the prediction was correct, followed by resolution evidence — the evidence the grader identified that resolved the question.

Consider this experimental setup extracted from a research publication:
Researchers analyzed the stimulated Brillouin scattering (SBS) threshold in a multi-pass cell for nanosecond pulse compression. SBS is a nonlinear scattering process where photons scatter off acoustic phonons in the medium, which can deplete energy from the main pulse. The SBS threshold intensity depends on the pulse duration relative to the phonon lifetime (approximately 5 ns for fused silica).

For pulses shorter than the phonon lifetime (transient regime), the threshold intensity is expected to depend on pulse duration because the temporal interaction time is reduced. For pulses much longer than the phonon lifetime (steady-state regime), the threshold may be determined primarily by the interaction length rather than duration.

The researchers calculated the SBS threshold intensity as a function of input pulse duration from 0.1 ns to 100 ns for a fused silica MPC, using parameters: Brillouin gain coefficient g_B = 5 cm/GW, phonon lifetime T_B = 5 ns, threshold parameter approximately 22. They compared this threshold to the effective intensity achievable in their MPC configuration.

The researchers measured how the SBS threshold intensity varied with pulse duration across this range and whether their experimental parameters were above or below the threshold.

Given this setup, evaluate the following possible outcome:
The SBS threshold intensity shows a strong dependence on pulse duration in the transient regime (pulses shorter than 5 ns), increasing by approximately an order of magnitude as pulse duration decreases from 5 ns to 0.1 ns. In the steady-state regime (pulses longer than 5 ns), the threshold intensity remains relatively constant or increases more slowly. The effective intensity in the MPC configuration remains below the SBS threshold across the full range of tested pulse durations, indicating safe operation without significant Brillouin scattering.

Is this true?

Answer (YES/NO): NO